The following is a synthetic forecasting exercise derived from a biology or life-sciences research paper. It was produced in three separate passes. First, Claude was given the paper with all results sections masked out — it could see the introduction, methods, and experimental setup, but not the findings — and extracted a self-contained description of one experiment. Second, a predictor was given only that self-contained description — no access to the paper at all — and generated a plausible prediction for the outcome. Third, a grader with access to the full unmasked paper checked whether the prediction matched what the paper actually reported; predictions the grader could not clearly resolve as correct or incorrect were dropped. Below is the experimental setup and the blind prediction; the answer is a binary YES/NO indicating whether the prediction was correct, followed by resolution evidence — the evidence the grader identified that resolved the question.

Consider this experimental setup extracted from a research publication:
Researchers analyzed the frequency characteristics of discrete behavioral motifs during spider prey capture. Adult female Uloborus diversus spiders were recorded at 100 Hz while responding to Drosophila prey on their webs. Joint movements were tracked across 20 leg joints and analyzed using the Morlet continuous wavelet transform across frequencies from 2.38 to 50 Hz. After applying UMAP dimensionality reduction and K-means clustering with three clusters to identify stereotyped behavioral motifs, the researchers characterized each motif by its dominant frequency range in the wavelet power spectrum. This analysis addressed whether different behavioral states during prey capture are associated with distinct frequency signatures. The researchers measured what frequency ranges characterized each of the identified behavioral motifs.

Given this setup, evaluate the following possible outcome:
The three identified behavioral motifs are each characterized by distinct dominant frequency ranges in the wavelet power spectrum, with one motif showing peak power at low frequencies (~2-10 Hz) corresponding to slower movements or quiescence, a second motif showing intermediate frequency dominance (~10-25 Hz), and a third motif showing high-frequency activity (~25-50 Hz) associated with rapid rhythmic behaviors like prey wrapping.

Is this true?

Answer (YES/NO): NO